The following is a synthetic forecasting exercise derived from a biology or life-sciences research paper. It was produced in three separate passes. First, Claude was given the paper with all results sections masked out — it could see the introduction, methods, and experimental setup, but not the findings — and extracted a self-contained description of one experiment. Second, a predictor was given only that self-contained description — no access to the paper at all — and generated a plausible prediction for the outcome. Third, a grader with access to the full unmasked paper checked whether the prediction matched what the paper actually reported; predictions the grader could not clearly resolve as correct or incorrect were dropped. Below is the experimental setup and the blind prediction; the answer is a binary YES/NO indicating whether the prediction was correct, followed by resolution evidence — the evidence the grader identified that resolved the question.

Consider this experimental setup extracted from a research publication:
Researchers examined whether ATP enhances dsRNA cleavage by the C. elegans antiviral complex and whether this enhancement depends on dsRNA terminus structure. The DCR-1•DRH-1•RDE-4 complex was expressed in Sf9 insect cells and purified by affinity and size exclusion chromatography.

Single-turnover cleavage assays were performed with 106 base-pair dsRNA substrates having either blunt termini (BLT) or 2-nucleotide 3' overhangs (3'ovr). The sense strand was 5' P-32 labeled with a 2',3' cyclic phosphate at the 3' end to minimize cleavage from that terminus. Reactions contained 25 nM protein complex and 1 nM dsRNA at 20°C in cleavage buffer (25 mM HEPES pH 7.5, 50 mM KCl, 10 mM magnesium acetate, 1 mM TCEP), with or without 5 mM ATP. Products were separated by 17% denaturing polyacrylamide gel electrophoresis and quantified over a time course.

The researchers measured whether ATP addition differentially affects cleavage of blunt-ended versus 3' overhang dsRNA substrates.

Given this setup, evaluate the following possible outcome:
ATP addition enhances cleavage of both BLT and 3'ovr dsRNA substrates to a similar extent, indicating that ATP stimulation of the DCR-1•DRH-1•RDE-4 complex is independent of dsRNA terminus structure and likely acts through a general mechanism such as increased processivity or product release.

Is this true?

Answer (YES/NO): NO